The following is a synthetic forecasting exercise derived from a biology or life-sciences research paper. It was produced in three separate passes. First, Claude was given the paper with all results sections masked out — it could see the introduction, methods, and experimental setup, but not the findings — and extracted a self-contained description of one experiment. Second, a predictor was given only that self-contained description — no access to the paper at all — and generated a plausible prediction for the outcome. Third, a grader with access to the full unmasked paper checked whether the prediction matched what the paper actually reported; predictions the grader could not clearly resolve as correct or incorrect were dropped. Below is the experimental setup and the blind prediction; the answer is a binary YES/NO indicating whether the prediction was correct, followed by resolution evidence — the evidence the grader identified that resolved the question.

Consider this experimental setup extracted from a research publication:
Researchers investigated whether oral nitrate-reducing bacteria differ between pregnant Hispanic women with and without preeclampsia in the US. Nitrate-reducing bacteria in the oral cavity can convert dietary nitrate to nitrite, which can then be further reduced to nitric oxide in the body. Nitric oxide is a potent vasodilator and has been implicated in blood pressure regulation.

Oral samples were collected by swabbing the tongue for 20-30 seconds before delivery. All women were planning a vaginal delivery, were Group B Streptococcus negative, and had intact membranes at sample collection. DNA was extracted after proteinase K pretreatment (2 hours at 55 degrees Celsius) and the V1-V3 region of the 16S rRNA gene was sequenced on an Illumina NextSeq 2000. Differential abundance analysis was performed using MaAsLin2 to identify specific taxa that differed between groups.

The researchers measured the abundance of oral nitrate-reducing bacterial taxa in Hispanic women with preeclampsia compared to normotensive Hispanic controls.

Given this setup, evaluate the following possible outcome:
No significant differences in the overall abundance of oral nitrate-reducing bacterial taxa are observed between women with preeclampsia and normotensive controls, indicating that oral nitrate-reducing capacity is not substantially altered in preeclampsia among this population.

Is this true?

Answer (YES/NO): NO